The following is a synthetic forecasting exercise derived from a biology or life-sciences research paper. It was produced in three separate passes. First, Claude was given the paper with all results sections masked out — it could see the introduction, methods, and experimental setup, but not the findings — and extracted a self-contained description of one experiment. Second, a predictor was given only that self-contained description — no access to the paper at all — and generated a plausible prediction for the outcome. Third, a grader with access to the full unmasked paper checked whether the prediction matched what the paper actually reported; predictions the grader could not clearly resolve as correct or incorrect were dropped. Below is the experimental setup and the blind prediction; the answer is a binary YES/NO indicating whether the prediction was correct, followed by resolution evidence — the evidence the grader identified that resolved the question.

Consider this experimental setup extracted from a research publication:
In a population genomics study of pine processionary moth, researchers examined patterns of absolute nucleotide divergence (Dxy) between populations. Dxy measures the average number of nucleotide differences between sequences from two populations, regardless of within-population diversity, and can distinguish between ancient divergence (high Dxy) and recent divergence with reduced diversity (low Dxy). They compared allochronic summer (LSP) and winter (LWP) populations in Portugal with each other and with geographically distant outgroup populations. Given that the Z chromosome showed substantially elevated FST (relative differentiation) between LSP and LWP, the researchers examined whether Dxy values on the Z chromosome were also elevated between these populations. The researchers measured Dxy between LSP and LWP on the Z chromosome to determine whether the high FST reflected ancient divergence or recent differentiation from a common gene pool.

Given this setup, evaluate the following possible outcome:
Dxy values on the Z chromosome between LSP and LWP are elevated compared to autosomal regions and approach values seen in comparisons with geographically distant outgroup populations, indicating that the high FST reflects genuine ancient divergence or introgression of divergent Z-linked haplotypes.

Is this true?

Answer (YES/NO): NO